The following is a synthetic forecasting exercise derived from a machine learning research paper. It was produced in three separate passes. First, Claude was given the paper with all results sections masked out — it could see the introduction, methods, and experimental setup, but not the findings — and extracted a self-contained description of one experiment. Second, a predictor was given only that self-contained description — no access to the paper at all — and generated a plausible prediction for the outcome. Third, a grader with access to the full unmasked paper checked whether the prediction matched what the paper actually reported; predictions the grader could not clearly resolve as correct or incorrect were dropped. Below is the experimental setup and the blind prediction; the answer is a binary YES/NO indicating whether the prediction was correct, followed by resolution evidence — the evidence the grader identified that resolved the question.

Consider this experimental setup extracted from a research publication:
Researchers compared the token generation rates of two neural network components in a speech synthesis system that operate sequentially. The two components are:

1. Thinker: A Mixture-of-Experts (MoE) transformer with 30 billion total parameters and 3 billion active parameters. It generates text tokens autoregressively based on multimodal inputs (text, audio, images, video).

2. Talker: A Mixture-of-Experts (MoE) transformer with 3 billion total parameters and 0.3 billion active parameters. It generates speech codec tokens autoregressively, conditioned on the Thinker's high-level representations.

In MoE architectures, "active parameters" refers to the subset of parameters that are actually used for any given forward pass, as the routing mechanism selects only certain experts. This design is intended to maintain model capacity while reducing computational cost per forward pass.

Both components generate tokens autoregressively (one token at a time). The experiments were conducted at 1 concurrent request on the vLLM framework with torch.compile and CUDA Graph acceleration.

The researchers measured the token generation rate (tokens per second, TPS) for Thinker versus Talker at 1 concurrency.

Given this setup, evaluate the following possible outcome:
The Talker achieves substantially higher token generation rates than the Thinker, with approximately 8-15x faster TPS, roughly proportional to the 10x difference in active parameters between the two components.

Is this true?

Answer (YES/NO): NO